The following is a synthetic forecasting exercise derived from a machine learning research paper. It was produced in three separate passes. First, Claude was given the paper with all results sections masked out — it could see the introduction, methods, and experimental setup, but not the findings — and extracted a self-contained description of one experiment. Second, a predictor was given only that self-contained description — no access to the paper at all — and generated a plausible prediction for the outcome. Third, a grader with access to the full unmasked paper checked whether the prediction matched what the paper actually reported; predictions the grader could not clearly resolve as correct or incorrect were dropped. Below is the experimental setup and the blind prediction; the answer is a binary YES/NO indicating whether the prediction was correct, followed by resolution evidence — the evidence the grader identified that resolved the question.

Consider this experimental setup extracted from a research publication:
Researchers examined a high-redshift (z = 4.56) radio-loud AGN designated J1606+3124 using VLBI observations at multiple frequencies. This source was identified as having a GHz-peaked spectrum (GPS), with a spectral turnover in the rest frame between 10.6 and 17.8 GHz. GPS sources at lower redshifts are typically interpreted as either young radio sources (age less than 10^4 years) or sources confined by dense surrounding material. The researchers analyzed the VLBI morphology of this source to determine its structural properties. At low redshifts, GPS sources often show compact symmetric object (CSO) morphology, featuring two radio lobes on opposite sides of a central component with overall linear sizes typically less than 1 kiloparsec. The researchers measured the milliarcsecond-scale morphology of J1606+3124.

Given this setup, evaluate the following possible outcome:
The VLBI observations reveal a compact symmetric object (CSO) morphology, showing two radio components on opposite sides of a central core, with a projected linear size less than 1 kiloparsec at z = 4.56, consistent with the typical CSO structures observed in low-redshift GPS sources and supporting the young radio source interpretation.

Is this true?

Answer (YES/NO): NO